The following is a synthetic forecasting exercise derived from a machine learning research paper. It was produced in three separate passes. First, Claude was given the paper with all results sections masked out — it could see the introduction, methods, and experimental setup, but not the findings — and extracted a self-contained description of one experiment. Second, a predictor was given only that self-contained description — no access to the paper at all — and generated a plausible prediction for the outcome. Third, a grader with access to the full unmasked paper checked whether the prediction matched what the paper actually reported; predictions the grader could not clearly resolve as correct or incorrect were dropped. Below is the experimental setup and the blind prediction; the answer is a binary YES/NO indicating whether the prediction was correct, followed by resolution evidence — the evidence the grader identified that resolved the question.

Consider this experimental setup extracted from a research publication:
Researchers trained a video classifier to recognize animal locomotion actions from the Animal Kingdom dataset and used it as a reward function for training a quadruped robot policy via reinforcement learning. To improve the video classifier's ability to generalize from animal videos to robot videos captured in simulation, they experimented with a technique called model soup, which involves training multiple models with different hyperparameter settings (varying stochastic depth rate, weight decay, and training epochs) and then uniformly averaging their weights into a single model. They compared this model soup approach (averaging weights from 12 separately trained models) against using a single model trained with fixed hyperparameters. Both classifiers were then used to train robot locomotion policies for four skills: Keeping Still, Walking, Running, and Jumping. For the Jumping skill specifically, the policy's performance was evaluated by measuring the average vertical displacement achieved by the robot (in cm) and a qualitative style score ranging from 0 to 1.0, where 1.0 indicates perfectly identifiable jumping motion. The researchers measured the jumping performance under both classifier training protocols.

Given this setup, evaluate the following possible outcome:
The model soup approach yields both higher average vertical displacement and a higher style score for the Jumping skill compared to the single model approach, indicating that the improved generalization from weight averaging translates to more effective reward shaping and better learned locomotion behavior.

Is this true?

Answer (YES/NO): YES